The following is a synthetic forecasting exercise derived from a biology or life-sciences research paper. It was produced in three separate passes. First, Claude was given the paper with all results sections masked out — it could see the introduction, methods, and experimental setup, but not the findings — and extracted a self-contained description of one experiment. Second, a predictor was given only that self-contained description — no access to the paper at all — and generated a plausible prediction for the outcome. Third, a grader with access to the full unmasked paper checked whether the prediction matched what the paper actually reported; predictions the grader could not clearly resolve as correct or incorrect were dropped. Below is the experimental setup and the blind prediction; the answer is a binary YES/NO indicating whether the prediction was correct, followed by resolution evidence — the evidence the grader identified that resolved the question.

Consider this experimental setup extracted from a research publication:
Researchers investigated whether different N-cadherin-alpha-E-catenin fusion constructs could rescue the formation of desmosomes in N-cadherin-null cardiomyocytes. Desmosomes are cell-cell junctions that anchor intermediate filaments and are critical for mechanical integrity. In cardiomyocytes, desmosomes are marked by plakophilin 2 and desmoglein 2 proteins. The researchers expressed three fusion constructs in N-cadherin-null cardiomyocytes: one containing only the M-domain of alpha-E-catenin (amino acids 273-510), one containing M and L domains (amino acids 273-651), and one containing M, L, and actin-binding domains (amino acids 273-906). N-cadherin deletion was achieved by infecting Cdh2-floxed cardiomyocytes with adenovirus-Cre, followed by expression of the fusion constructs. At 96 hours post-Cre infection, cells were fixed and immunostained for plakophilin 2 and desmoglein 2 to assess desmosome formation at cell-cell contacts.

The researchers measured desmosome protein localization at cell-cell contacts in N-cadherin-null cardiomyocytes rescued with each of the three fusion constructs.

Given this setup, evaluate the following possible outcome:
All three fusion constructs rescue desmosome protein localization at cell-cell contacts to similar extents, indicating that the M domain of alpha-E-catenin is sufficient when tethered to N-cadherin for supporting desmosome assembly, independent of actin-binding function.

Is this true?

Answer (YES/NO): NO